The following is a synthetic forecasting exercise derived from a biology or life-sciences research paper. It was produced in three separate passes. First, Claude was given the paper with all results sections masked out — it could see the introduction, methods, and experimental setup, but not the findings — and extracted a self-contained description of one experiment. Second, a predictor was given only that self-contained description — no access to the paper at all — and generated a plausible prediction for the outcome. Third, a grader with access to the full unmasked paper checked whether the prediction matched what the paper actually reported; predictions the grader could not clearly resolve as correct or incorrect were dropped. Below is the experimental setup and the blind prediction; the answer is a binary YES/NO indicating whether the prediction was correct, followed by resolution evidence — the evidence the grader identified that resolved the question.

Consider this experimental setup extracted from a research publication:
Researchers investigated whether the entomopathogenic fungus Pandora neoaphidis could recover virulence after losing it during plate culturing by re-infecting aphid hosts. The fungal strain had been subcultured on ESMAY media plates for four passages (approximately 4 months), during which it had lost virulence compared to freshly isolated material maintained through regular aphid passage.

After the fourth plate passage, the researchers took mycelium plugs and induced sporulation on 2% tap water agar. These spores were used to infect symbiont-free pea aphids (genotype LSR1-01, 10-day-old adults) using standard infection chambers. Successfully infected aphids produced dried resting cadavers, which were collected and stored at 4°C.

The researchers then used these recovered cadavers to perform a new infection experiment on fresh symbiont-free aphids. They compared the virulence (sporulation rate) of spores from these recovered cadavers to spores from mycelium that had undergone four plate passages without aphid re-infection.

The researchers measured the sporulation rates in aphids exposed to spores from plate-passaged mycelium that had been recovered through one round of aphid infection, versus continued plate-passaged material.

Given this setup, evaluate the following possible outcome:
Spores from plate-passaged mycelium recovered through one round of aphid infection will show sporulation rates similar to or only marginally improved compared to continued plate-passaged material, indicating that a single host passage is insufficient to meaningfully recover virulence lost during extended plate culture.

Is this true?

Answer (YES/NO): NO